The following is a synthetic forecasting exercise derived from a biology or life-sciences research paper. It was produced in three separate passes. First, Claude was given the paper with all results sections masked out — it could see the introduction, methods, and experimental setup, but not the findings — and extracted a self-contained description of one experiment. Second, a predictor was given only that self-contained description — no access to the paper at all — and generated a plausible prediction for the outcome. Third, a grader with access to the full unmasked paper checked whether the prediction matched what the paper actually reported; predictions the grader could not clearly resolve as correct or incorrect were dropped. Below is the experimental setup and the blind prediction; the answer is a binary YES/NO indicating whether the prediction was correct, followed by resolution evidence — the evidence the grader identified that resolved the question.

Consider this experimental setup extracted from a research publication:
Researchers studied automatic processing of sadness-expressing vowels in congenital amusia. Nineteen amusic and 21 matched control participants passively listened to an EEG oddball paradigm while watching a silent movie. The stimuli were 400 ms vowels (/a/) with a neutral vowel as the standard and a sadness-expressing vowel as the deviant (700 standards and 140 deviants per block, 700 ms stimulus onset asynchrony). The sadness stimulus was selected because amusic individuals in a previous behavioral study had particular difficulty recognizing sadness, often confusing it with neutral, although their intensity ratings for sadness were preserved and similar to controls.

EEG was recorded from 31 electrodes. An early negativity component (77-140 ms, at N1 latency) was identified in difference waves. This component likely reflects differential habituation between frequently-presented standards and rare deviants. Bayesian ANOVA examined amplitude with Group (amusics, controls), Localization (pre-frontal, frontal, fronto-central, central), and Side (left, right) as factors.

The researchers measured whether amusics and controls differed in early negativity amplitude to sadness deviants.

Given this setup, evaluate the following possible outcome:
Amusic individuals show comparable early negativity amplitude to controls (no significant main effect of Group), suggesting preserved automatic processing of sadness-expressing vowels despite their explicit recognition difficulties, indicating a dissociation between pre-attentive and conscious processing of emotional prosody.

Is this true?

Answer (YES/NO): NO